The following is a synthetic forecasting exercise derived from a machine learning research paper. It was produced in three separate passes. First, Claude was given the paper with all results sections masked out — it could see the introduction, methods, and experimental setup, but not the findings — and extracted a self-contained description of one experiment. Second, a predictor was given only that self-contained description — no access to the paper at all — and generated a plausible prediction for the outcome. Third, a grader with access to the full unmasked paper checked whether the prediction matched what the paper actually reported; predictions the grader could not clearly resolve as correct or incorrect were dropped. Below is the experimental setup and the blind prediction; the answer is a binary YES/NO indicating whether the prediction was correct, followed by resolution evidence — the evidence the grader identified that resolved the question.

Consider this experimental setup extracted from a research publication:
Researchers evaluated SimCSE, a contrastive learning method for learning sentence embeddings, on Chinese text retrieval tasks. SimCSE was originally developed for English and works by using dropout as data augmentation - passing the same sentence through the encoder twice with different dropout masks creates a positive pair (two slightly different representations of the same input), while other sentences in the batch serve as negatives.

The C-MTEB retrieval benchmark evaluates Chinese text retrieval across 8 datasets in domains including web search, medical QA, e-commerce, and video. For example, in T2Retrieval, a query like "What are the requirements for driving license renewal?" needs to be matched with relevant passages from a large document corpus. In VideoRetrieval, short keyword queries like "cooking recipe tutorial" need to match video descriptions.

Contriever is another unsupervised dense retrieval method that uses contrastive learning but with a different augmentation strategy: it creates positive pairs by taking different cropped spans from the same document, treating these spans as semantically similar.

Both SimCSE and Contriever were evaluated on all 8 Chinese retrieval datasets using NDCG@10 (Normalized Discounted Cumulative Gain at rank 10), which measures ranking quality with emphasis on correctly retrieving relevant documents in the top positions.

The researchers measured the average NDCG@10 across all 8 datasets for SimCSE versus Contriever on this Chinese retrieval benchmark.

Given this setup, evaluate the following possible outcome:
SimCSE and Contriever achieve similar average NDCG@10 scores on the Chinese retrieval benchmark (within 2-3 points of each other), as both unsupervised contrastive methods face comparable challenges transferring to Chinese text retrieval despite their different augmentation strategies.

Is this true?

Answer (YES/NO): NO